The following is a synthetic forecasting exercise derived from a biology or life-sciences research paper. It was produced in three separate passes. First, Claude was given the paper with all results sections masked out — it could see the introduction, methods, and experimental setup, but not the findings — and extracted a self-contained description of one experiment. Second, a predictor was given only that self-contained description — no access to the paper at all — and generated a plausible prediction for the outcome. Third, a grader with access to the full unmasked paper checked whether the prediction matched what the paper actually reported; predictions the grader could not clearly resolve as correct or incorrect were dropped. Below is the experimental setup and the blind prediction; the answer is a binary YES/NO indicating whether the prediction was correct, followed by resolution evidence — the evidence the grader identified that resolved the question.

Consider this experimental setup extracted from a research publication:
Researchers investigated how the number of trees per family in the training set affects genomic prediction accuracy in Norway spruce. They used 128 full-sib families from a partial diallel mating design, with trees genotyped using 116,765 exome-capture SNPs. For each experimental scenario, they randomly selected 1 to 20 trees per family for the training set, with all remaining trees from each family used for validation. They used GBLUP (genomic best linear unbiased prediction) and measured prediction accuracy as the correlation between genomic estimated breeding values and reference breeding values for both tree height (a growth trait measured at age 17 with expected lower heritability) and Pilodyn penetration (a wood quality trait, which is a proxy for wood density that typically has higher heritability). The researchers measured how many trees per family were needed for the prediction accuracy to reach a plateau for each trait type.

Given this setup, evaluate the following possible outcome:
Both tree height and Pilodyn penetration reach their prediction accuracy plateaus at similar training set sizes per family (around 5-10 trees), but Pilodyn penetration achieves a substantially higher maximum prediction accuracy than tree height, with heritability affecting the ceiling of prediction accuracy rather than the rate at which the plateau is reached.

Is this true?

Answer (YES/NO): NO